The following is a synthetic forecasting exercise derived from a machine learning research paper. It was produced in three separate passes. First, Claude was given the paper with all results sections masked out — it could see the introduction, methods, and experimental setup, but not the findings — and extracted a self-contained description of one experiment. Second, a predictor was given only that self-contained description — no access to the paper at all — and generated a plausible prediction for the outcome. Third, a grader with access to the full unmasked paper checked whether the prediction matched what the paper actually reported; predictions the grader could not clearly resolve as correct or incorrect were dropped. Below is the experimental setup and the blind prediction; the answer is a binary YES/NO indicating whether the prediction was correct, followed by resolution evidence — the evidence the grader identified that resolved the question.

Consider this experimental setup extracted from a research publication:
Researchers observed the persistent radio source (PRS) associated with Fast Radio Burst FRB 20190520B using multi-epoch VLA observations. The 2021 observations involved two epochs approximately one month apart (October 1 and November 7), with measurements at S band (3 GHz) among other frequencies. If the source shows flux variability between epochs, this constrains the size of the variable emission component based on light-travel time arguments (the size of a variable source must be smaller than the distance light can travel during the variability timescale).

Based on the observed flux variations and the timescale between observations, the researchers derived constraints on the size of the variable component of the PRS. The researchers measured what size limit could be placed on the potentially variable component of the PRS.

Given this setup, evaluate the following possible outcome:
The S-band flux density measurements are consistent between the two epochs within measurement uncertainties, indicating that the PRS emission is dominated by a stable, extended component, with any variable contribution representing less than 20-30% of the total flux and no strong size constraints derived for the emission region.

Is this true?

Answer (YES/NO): NO